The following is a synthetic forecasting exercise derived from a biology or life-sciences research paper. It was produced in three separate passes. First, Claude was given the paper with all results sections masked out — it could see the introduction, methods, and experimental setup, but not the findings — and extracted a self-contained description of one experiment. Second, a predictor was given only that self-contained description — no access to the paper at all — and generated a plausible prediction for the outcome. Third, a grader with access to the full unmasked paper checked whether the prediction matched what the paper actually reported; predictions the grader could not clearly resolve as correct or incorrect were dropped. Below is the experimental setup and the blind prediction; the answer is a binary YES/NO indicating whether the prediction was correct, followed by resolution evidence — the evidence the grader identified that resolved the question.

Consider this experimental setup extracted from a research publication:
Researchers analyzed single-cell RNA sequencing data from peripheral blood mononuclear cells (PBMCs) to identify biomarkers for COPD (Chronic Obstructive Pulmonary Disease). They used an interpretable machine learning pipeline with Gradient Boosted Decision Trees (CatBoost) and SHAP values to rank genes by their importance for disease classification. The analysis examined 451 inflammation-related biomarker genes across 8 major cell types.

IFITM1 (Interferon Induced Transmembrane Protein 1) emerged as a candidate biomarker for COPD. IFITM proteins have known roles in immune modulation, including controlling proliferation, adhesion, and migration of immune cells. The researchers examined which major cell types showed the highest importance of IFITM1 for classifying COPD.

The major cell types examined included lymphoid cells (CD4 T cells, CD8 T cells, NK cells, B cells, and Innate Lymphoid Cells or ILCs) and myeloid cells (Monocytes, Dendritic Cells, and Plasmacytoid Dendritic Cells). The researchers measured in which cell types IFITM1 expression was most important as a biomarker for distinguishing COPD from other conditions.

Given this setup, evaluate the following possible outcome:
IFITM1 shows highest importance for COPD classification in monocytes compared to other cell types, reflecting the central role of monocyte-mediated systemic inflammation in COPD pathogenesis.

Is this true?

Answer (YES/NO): NO